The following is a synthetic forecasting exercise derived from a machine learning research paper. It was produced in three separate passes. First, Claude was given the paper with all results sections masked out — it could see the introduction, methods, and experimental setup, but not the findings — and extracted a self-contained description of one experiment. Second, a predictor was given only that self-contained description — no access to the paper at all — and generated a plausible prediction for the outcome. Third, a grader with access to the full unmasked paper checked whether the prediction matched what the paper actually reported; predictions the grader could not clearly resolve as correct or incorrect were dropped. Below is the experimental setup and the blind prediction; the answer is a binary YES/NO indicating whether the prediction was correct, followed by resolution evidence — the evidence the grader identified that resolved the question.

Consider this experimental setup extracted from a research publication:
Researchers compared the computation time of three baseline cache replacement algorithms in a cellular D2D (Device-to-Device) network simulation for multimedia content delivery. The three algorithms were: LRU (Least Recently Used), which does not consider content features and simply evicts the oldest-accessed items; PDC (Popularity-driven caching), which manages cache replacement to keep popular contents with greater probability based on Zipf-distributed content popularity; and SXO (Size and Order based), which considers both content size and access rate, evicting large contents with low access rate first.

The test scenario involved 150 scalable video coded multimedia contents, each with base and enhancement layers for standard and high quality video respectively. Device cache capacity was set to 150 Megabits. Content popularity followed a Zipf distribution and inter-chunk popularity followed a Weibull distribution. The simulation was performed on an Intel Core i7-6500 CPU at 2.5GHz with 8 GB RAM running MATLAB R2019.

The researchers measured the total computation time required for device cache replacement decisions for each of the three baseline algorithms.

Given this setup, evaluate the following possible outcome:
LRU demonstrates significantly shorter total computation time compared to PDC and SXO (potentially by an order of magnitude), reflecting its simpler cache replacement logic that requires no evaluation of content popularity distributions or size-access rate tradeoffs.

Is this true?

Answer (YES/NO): NO